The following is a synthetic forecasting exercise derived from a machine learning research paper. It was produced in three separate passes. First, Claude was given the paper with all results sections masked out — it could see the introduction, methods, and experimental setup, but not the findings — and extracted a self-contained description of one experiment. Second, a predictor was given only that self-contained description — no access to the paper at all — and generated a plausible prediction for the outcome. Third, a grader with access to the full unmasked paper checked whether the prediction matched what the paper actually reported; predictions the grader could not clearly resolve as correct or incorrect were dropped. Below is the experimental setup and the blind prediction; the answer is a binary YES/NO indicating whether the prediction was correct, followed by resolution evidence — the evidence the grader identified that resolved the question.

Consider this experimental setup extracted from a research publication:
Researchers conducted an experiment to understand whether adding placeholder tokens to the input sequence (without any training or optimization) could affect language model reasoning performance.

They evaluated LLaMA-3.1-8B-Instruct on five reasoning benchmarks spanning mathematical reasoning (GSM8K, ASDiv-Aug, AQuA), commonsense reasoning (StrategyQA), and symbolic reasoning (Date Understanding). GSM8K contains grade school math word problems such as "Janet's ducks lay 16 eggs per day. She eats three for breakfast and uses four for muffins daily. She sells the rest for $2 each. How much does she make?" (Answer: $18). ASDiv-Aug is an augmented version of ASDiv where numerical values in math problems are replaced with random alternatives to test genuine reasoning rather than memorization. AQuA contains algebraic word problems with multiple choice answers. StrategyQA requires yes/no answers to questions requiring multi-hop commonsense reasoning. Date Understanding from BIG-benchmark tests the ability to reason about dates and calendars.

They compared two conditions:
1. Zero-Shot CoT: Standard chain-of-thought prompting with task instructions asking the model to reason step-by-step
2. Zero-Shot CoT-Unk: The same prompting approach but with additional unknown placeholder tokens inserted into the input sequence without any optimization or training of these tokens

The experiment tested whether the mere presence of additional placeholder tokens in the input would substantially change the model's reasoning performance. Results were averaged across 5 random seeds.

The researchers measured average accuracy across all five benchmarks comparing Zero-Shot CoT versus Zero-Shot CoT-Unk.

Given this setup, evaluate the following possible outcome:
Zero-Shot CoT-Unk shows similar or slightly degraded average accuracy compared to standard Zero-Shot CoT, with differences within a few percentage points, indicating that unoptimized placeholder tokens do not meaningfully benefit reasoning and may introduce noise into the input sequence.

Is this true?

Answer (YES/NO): NO